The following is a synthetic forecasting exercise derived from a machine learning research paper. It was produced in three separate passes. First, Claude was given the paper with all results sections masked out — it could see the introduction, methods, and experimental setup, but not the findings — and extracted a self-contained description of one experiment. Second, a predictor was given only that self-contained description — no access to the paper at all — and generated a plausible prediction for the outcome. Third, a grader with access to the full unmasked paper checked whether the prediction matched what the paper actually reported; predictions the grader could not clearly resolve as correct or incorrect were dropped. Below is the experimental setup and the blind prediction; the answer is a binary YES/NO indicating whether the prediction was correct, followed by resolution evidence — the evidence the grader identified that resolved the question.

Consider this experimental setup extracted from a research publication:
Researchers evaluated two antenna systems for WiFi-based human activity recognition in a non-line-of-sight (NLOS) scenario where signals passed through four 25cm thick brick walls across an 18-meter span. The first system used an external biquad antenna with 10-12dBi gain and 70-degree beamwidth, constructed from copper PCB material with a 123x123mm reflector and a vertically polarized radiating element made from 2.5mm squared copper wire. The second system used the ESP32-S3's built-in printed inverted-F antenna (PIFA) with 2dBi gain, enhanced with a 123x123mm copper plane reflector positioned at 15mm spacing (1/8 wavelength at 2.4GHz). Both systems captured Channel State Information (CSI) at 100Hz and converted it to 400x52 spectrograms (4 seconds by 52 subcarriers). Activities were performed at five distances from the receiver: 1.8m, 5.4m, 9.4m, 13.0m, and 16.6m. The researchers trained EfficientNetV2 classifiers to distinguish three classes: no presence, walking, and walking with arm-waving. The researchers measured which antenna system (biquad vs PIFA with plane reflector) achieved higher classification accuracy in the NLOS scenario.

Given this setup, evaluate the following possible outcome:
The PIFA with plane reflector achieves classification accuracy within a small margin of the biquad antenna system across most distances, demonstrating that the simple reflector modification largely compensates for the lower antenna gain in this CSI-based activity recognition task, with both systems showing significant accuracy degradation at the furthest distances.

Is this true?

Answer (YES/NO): NO